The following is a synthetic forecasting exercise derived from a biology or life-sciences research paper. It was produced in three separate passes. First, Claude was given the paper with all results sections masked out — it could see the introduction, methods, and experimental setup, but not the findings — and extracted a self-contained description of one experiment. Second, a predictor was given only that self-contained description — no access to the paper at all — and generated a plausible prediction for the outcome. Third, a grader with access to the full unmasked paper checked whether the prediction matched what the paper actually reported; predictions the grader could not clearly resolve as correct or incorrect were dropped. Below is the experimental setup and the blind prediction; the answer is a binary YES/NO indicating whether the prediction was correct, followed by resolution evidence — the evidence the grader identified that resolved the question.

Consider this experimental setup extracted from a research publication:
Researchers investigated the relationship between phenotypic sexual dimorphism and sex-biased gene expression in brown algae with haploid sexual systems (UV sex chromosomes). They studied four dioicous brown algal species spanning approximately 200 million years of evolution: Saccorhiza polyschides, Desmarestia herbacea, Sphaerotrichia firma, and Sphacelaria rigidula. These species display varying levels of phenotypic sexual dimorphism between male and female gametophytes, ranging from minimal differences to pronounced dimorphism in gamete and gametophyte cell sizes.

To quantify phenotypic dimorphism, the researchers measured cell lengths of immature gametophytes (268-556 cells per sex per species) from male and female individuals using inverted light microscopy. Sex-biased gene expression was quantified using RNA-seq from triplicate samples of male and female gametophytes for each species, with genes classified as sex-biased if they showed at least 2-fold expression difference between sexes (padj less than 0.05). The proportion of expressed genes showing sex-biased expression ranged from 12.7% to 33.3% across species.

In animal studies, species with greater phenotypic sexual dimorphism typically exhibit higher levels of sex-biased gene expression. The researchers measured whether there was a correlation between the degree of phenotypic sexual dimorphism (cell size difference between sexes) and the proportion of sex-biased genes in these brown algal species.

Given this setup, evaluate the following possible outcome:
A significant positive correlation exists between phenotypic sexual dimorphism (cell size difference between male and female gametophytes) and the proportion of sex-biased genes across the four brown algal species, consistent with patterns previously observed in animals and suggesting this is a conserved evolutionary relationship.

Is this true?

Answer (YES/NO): NO